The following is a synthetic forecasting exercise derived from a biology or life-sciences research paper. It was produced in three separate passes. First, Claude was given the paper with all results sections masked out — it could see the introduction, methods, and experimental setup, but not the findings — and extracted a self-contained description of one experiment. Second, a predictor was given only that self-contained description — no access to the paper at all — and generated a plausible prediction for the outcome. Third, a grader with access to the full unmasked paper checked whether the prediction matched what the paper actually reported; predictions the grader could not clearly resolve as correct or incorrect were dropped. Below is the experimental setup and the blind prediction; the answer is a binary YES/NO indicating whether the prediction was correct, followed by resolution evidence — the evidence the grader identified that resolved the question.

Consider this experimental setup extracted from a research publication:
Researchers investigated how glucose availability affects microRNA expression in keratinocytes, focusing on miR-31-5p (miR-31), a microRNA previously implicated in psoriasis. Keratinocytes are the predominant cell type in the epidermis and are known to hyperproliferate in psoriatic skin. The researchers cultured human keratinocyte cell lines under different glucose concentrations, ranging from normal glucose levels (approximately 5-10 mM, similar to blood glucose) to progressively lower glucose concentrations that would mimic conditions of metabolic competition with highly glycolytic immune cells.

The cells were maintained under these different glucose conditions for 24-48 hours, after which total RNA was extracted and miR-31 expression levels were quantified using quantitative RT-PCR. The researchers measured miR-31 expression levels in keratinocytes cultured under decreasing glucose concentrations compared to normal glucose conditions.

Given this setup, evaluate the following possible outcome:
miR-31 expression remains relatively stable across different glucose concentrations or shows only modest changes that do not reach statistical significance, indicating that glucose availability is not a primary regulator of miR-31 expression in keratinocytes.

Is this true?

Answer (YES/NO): NO